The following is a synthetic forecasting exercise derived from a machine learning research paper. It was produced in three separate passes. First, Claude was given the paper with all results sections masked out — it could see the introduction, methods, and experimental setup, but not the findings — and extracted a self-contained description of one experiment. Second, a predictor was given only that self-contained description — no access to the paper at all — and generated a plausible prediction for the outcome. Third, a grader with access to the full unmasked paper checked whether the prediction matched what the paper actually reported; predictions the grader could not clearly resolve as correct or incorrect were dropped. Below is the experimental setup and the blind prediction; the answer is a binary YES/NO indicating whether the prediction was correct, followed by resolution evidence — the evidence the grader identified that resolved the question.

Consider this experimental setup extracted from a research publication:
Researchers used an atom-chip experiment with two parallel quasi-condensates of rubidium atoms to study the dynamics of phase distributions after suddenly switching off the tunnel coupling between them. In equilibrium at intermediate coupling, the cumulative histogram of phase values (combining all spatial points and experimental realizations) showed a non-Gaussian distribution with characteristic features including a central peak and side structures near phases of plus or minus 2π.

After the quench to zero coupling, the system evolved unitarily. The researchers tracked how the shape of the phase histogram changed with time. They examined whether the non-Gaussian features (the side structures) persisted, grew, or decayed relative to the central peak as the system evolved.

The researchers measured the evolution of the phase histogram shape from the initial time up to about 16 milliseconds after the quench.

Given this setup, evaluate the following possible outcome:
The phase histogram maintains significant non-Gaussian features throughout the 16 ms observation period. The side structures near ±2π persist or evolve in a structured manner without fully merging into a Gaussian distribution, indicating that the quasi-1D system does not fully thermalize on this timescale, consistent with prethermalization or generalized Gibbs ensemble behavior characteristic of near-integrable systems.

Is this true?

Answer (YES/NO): NO